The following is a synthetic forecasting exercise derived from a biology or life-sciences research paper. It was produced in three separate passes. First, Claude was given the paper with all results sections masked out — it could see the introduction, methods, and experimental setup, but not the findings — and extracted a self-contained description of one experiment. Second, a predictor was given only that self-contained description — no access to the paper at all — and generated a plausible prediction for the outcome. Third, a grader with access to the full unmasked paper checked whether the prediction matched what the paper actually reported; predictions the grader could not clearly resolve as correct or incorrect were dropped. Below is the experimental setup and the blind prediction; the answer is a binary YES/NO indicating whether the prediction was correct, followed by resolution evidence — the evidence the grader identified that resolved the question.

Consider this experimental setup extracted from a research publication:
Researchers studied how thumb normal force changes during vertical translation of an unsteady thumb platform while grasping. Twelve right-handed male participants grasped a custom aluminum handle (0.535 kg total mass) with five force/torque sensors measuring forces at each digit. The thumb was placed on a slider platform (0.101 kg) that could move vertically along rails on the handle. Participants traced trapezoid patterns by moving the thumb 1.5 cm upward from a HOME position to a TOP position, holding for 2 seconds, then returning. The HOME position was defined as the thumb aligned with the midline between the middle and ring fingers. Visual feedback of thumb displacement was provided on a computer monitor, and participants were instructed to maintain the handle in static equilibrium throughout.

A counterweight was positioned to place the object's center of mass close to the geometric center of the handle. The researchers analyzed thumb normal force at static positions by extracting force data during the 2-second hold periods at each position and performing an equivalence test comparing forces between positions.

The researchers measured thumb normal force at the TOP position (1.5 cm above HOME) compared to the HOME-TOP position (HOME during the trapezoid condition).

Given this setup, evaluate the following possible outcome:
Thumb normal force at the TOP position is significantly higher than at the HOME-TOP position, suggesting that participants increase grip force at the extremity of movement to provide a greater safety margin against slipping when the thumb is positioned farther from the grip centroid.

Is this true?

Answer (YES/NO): NO